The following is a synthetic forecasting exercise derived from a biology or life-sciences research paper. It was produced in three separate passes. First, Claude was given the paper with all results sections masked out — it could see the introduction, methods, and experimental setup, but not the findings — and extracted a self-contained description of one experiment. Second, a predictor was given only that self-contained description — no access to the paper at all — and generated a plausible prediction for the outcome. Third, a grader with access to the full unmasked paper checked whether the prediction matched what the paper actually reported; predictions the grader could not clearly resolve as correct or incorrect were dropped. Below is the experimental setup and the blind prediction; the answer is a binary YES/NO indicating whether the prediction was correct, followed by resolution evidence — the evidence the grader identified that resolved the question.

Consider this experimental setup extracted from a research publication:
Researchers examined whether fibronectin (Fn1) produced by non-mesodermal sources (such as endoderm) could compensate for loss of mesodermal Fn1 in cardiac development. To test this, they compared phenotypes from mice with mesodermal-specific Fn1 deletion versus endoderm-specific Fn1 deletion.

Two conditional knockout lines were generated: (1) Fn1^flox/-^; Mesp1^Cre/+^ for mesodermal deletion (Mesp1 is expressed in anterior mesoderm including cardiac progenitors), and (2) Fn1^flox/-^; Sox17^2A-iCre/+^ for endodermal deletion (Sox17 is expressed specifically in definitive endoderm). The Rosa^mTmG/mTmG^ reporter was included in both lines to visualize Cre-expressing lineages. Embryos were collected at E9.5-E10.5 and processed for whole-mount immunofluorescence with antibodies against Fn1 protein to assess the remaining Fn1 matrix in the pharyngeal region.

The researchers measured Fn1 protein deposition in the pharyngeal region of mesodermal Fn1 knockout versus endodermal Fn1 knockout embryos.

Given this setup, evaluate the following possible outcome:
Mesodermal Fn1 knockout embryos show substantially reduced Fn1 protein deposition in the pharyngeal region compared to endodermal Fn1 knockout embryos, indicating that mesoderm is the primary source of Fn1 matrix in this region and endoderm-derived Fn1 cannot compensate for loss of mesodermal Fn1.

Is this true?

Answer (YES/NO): NO